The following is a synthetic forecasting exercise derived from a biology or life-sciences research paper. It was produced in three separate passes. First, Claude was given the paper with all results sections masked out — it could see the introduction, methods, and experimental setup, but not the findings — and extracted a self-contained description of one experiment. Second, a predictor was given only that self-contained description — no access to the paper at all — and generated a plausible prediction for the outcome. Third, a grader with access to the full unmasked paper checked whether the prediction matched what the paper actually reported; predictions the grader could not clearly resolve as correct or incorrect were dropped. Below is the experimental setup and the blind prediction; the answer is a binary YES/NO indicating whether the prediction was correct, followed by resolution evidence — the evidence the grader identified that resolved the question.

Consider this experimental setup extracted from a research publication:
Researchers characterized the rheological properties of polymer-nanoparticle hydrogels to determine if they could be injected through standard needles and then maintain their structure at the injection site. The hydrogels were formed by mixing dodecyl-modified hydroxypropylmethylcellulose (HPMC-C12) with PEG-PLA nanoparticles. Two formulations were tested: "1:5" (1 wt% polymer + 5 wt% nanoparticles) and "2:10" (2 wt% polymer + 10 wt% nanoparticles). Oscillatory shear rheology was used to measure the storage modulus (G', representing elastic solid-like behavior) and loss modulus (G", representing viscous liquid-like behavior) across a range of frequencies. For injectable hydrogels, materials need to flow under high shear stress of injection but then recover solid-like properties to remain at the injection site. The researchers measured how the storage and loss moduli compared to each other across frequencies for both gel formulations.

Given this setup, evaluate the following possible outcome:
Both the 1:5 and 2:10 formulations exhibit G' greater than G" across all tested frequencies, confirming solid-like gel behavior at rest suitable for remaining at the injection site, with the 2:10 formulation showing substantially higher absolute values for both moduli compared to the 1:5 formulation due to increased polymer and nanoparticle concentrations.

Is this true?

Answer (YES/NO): YES